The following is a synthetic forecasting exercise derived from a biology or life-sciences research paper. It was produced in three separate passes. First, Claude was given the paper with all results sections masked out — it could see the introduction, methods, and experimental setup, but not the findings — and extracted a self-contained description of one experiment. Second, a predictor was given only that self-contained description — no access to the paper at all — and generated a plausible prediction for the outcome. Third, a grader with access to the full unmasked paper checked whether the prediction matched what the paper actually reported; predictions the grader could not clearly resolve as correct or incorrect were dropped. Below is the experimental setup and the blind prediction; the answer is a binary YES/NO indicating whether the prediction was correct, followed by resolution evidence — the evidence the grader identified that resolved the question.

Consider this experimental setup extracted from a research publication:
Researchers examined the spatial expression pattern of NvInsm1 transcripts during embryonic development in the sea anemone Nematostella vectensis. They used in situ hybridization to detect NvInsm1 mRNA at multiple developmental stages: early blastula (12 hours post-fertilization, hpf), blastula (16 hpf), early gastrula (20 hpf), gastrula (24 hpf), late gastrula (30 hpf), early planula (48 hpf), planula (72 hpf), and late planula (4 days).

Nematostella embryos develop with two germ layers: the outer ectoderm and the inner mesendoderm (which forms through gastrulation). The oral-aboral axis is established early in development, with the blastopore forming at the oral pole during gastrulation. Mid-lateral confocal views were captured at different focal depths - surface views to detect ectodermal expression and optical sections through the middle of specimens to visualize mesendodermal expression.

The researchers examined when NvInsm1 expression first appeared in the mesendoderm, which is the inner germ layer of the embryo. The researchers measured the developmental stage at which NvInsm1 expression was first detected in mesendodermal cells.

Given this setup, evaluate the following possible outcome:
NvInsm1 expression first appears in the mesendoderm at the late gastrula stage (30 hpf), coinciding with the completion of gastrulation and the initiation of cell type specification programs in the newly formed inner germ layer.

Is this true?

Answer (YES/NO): NO